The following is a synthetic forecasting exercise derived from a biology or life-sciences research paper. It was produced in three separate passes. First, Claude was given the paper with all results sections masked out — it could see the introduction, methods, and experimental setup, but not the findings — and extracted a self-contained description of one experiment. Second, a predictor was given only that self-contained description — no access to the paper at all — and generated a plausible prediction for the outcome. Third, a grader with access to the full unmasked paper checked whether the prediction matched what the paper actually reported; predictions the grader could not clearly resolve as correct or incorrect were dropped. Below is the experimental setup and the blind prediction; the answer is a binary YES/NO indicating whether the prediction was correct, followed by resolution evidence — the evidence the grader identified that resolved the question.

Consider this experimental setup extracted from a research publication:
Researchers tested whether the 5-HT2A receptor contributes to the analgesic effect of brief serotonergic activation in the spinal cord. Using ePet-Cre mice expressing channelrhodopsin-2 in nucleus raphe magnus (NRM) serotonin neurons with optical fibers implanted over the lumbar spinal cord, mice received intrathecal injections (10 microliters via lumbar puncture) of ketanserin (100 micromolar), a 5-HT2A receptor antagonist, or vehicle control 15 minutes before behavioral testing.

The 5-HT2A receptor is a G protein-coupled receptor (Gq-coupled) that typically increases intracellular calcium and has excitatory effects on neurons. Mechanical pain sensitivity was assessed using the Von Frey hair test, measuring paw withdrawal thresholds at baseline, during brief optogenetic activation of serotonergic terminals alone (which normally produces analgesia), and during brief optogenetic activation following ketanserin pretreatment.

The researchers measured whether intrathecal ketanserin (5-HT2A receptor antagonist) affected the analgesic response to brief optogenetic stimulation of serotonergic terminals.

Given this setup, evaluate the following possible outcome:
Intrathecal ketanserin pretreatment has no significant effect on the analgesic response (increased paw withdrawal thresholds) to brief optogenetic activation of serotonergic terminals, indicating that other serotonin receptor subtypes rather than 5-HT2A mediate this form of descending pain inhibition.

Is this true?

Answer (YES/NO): NO